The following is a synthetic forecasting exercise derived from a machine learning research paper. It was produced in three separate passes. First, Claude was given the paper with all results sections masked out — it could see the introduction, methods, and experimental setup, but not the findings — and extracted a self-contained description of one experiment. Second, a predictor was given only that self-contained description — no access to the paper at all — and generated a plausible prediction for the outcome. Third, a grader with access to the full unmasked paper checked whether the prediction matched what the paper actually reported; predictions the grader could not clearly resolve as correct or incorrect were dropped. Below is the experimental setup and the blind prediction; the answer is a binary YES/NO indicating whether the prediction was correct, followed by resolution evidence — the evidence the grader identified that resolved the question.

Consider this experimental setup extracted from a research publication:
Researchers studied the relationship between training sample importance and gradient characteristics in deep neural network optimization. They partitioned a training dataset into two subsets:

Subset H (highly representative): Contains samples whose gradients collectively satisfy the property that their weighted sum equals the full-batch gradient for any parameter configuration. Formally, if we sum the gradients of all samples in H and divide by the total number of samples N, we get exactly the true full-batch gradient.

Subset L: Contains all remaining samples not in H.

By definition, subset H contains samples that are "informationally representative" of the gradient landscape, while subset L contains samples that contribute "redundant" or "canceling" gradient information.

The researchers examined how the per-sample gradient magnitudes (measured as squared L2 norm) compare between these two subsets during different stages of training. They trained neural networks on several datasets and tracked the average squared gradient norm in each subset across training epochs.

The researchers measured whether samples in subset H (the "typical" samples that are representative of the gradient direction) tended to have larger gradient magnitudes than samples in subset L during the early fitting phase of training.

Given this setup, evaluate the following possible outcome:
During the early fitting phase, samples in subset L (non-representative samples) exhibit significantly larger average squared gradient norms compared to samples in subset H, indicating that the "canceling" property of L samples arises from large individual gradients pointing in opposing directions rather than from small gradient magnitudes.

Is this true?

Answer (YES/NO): NO